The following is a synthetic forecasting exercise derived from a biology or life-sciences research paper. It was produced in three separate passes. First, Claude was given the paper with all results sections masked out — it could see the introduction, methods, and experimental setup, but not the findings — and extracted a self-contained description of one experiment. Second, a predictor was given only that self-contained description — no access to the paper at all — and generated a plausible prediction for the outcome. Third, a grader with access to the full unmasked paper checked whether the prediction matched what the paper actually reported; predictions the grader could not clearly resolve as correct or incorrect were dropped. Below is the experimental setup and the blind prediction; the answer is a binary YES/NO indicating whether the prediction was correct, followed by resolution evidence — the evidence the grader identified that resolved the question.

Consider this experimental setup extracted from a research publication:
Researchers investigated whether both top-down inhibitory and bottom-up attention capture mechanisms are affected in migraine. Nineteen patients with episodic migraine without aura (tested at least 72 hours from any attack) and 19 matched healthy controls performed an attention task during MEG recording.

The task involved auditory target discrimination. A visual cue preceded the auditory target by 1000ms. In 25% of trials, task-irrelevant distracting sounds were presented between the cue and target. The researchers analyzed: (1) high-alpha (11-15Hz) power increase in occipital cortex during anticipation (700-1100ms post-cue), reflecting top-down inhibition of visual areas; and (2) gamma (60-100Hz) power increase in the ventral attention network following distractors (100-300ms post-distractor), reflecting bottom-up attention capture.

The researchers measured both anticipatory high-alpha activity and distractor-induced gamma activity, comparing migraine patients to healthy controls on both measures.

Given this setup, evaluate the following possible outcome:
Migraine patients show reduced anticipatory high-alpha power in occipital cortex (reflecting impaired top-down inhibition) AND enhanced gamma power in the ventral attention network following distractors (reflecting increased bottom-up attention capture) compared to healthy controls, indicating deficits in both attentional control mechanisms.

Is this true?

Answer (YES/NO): NO